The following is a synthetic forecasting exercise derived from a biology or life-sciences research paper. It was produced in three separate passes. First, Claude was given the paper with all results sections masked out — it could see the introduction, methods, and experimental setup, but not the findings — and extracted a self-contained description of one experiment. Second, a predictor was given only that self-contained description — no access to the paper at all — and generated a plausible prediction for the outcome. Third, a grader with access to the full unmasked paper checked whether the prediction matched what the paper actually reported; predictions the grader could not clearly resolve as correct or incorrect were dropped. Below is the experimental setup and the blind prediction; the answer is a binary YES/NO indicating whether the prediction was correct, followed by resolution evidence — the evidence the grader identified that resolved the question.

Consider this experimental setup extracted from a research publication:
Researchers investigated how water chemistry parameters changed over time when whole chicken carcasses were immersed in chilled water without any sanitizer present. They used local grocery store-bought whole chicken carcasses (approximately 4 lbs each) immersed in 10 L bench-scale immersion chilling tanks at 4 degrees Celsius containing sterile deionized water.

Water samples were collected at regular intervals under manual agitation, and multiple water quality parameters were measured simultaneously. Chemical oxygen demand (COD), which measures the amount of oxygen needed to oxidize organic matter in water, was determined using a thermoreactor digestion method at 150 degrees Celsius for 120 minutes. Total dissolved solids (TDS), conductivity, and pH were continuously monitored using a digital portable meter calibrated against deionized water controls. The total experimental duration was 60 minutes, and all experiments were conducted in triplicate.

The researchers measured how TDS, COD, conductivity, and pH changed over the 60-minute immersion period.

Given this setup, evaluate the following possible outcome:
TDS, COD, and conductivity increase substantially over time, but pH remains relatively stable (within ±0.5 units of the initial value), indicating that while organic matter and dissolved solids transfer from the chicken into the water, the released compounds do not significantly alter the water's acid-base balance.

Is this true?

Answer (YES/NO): NO